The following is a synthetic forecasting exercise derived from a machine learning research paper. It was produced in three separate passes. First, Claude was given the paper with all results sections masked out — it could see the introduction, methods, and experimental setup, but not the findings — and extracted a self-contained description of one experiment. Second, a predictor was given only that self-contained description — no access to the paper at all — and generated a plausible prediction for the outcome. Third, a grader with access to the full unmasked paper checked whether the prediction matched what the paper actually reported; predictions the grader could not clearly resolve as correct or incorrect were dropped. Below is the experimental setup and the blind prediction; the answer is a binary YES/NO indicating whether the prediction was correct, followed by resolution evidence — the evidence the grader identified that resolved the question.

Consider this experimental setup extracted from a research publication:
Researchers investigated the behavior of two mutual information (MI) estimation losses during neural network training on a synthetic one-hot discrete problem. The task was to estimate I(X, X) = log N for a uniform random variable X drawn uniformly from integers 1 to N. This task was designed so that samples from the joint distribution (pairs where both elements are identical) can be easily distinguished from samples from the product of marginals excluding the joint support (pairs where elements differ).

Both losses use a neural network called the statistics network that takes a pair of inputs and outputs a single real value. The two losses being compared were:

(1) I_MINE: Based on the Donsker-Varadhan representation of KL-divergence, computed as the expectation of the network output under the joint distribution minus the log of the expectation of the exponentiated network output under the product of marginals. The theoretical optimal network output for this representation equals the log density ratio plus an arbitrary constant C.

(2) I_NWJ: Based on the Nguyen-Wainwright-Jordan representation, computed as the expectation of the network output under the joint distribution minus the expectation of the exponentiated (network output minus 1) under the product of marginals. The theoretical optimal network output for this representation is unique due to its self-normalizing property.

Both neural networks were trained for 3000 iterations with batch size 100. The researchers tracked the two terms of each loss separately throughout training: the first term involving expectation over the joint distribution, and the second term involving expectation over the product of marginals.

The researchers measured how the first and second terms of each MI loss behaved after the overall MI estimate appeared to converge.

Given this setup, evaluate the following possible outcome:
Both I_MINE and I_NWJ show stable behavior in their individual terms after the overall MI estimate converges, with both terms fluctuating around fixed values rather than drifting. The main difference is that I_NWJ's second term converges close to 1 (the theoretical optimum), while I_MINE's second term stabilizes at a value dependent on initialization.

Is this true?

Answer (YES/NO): NO